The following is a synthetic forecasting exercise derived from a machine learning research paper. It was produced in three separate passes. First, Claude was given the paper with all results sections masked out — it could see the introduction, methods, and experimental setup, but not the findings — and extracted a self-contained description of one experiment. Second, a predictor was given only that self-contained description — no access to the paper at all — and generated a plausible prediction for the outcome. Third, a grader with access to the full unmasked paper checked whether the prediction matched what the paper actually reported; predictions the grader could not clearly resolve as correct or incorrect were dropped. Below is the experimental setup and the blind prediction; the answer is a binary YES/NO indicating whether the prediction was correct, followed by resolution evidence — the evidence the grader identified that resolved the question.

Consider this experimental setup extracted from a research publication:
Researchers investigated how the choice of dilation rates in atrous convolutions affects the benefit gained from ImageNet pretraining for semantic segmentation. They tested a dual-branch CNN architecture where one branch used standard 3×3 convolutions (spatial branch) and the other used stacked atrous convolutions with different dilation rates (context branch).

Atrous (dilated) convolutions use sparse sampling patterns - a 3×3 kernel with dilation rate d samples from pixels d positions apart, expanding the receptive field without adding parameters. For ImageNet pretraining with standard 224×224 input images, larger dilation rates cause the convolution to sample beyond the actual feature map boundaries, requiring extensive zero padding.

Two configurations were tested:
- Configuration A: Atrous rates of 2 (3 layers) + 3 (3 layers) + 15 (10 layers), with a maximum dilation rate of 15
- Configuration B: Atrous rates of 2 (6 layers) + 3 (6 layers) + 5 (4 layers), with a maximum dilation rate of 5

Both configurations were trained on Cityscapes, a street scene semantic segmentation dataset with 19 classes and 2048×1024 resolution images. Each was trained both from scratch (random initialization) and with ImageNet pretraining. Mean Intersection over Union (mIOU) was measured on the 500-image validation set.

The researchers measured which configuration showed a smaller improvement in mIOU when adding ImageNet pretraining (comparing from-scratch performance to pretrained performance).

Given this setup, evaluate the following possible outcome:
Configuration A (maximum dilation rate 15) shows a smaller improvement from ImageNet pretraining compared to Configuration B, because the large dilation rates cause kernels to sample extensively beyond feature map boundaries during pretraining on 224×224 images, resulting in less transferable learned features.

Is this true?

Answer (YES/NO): YES